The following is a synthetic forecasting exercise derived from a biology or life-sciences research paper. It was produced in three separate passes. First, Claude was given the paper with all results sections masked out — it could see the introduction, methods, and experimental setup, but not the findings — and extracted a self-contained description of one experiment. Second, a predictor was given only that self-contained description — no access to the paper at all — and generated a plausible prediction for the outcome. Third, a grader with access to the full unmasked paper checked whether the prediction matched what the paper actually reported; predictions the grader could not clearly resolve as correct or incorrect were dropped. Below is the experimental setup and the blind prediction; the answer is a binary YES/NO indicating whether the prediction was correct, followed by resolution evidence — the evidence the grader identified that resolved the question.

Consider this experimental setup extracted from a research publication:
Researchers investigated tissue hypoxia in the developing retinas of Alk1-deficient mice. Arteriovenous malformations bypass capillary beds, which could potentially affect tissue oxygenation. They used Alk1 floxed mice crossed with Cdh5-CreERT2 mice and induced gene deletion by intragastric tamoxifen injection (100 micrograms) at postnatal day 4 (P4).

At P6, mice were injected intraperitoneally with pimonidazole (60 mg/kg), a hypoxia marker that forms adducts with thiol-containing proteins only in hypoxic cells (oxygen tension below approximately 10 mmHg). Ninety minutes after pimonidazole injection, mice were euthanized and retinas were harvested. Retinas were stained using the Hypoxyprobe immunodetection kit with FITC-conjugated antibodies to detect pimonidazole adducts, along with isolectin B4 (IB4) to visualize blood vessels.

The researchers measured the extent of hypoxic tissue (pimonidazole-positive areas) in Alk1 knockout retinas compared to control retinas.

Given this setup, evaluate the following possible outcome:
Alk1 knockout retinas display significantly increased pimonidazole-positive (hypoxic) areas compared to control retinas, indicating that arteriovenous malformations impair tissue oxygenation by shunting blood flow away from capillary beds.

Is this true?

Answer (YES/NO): YES